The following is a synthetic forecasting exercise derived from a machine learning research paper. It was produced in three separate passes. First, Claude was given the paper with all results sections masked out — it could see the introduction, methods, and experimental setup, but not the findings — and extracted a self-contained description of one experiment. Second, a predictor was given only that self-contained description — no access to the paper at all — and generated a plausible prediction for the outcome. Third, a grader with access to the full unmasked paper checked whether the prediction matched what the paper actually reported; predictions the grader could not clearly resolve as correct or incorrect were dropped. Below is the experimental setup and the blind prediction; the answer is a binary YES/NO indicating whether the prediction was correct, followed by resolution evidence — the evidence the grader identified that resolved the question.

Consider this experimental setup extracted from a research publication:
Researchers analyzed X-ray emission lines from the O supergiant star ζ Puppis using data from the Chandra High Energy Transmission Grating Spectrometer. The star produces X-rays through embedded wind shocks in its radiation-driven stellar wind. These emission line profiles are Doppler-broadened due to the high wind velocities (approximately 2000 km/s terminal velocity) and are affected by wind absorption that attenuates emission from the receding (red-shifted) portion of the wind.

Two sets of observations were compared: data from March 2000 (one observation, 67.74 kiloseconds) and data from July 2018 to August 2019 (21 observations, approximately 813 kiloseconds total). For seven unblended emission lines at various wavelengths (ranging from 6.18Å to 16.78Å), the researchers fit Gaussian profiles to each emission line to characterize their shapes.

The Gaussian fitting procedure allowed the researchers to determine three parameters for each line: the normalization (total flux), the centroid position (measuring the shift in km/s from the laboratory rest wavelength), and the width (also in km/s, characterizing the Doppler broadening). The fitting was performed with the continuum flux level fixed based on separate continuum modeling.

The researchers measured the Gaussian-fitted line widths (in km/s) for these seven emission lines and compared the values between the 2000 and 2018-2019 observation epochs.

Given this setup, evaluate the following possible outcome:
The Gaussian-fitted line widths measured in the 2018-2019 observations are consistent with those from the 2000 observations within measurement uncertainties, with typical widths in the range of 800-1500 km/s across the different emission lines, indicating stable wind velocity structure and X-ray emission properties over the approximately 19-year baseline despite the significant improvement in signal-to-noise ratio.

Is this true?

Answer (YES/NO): NO